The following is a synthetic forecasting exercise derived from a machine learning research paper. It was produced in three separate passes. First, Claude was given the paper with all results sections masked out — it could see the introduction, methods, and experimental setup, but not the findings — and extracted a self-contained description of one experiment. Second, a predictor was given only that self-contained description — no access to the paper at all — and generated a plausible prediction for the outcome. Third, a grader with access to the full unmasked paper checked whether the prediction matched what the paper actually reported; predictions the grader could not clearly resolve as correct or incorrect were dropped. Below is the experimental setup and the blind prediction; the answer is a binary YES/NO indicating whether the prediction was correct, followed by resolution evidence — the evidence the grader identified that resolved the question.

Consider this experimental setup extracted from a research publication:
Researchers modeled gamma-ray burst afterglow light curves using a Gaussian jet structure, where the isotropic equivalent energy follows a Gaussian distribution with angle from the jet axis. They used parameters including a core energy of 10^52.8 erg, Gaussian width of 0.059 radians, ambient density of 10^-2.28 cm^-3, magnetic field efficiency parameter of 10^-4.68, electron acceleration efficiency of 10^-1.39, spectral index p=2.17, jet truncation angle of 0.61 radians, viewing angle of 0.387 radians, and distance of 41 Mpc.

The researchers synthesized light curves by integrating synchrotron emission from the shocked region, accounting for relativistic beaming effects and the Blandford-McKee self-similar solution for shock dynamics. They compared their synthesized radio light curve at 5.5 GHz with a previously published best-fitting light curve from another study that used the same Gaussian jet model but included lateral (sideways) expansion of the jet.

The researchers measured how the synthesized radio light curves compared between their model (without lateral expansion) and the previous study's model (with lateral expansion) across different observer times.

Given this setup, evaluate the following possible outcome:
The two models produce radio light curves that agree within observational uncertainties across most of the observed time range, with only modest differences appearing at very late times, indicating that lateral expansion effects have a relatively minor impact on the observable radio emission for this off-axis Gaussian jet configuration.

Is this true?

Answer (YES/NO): NO